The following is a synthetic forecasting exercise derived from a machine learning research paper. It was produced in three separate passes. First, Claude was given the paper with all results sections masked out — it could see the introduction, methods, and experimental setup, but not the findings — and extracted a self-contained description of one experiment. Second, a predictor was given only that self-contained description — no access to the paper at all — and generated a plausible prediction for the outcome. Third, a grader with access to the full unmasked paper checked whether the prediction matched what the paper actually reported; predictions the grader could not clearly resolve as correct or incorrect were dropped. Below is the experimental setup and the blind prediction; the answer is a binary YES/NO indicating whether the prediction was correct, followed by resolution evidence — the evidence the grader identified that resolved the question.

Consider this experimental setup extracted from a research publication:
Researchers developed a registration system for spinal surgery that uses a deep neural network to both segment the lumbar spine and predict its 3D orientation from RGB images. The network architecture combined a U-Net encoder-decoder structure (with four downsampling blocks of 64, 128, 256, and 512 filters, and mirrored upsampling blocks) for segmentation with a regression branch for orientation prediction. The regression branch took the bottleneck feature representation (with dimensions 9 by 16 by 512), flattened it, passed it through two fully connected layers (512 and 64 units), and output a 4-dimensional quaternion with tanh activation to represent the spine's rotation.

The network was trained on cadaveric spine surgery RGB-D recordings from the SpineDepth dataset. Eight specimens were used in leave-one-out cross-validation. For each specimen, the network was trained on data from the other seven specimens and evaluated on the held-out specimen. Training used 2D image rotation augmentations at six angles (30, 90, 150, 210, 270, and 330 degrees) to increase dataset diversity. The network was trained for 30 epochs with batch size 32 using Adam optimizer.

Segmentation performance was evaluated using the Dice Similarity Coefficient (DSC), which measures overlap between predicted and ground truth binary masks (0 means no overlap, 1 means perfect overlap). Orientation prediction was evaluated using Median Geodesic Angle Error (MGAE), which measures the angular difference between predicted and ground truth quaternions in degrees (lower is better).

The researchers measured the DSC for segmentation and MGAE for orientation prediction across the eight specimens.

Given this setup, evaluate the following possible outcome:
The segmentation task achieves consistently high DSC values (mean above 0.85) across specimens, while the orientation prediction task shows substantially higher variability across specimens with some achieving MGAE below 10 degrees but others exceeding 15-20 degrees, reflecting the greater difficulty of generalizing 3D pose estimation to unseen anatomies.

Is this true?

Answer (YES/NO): NO